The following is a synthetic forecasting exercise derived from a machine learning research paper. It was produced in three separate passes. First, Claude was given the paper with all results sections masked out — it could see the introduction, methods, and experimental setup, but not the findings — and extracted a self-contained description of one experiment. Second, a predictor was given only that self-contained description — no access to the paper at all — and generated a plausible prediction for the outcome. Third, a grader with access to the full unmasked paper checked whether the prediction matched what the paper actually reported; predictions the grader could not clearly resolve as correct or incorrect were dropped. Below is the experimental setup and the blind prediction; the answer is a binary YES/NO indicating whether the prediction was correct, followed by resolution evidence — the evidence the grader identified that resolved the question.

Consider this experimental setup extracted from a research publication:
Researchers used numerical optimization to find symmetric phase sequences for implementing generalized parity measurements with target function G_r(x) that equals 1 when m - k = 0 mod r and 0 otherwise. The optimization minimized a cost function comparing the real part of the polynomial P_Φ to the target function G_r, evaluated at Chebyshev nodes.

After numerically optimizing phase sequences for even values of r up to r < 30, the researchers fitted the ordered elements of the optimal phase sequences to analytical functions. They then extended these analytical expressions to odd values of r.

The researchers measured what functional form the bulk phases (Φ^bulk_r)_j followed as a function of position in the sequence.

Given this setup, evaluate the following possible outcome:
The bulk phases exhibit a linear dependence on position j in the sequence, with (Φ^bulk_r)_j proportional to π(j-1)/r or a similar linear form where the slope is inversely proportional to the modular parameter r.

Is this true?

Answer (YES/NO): NO